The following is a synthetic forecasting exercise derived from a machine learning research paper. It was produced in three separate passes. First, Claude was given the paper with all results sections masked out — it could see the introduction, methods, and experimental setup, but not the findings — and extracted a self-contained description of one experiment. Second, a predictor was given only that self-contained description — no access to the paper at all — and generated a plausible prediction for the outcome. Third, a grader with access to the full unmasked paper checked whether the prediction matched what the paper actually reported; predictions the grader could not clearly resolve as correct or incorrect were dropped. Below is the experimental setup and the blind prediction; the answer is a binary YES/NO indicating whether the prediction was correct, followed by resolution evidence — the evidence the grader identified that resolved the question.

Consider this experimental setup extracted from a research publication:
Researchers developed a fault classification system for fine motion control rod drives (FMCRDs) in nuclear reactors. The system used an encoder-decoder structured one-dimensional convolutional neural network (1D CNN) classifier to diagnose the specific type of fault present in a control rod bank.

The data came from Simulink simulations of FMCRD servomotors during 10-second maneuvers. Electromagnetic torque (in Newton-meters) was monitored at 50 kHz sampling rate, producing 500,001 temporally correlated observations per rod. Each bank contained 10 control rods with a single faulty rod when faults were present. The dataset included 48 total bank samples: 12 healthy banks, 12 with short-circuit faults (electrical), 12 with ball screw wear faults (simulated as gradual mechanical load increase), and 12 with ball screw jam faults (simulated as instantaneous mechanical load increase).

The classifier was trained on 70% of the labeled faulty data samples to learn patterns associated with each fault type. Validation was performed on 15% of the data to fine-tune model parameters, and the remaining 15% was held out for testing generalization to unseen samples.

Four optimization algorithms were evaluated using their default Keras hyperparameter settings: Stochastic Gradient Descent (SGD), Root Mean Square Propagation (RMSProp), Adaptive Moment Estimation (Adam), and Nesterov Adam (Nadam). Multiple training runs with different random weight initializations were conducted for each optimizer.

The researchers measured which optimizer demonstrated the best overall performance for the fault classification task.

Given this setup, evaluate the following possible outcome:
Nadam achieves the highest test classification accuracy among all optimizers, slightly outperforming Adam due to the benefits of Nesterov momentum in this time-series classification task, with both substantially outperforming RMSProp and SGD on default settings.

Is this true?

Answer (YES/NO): NO